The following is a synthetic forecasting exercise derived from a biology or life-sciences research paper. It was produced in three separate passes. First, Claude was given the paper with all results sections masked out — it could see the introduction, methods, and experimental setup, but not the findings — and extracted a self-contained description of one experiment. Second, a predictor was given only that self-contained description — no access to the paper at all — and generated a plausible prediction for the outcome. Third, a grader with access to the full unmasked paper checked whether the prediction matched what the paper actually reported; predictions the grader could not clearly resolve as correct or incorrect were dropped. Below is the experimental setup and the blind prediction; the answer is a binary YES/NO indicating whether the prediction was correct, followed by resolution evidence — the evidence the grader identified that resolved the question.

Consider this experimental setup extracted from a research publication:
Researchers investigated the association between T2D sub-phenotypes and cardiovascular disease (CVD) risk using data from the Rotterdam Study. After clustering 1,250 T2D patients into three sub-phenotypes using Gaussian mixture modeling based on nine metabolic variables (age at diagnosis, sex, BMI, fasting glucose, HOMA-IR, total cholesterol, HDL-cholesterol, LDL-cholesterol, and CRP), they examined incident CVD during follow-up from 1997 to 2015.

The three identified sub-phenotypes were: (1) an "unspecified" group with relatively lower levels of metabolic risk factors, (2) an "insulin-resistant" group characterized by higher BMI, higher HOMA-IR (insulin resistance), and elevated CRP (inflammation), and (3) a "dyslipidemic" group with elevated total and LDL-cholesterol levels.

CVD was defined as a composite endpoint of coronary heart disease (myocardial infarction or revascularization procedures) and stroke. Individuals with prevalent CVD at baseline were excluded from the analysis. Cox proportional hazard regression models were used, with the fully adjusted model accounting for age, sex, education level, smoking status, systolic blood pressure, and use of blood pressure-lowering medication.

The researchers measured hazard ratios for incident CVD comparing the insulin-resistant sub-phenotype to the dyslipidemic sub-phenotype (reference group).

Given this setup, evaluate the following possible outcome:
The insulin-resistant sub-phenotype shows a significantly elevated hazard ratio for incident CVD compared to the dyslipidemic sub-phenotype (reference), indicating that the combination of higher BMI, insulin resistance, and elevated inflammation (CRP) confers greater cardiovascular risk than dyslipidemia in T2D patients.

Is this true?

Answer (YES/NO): NO